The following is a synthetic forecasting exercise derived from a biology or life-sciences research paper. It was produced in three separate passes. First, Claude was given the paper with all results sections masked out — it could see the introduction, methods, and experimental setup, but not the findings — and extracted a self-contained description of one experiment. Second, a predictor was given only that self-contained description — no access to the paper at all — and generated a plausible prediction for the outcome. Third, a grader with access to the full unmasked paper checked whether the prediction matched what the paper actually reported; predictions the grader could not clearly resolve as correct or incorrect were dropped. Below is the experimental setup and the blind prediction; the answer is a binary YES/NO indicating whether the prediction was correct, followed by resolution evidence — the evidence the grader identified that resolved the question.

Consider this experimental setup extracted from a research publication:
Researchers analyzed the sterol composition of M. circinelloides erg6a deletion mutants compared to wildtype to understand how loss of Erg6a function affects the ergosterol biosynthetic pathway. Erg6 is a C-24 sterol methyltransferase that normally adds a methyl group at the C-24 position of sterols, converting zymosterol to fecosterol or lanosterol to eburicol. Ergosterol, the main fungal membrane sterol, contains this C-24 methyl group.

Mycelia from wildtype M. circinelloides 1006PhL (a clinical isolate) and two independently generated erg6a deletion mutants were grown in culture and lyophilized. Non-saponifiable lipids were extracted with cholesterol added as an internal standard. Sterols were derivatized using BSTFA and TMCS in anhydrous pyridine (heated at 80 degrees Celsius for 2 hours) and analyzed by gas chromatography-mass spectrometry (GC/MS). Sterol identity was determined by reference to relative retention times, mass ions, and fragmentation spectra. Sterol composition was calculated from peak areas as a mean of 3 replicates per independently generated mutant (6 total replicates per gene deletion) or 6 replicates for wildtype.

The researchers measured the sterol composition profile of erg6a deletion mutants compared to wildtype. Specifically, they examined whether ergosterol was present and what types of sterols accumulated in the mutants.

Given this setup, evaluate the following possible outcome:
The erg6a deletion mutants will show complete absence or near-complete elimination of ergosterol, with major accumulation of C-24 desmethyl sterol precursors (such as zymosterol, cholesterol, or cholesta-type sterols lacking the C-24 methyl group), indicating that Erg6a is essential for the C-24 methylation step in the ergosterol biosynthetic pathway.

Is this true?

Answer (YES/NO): NO